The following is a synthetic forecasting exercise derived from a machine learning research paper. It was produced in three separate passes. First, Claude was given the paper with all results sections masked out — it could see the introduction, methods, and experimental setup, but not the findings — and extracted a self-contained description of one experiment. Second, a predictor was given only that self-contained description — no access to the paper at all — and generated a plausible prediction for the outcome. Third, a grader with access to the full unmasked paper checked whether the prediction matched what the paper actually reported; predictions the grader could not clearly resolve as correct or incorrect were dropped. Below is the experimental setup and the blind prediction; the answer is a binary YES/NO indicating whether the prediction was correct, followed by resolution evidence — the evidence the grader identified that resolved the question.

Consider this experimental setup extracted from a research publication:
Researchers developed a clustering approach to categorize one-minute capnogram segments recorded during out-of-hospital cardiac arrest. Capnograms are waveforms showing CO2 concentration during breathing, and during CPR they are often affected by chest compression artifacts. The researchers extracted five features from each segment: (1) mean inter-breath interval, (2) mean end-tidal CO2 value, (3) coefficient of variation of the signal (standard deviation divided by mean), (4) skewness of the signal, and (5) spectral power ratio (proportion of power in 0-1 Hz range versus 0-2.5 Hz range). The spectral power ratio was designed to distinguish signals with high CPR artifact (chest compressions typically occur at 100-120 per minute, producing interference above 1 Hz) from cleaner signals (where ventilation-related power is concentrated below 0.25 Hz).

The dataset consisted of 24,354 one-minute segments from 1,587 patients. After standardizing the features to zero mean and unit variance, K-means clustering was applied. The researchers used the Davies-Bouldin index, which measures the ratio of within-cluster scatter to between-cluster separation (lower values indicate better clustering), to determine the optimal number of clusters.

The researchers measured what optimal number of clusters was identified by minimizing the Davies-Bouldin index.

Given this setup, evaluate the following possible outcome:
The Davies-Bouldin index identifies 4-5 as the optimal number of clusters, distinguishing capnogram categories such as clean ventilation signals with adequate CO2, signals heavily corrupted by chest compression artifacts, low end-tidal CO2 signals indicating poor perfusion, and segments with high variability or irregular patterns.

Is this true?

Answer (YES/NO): NO